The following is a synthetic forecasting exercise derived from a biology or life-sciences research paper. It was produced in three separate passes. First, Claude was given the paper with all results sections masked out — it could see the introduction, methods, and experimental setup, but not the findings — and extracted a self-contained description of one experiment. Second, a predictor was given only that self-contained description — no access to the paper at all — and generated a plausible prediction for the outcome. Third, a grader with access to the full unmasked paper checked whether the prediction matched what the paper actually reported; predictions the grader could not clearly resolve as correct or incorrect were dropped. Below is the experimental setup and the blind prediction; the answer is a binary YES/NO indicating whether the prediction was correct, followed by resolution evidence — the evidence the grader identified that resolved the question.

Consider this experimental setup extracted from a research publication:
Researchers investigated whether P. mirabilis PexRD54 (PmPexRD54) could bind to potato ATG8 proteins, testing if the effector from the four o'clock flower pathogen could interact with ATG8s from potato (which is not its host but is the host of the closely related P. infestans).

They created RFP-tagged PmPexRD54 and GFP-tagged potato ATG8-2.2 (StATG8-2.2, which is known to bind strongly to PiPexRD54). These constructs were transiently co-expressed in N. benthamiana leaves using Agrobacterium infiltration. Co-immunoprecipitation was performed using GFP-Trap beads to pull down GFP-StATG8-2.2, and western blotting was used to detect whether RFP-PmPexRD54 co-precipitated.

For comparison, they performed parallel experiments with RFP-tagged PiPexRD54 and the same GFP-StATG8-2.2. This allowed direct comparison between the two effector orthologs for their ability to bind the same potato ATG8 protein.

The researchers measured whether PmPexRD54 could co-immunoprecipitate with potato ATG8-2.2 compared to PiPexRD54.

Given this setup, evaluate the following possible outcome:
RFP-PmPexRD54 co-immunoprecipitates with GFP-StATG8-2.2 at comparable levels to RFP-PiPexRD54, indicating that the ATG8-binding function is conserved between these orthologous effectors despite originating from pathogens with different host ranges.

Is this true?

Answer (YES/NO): NO